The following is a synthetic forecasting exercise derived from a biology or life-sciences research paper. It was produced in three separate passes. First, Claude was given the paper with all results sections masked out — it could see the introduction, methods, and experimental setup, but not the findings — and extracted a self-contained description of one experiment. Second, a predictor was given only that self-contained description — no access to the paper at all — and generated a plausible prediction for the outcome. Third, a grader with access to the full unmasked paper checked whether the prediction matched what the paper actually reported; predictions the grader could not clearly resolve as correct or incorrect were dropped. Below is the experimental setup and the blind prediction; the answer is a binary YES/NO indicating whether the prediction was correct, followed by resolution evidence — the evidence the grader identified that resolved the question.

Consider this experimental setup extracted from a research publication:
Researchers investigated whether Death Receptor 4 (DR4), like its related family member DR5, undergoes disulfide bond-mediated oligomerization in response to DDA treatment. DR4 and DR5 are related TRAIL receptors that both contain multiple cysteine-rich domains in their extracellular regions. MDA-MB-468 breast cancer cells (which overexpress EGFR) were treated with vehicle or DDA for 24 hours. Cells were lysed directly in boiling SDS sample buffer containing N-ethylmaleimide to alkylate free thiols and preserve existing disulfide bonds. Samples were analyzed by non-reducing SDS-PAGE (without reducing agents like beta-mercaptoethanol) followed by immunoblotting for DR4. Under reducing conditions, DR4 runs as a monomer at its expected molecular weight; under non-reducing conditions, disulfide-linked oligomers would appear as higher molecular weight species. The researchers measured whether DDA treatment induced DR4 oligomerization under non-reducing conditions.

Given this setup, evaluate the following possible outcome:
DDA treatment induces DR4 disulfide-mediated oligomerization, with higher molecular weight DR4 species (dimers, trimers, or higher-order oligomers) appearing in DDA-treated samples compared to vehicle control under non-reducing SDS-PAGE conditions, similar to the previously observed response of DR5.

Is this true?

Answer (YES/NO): YES